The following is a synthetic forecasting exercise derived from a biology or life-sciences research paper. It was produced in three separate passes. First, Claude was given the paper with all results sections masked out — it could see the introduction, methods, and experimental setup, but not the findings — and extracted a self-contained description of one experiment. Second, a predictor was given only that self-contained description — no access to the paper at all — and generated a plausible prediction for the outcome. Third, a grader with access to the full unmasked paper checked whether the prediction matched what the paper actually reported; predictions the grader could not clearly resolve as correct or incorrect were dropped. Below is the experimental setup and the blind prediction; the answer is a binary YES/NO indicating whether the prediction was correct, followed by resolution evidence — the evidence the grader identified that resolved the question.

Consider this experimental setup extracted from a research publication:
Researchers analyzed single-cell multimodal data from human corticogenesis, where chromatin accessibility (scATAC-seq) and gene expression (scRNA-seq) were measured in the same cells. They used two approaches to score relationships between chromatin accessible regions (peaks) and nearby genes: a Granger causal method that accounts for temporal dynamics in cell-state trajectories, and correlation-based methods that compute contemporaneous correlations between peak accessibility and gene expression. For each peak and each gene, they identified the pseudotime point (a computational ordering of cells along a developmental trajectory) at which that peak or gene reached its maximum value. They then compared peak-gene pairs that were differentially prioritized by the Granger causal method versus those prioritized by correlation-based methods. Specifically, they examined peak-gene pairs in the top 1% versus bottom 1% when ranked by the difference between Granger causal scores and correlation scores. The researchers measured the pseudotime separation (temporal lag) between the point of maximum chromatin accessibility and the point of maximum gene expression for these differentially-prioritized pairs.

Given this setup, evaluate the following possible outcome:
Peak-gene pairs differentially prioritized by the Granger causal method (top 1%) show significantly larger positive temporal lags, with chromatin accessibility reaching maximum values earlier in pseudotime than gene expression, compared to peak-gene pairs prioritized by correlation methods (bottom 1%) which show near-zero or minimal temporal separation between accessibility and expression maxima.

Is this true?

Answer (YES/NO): YES